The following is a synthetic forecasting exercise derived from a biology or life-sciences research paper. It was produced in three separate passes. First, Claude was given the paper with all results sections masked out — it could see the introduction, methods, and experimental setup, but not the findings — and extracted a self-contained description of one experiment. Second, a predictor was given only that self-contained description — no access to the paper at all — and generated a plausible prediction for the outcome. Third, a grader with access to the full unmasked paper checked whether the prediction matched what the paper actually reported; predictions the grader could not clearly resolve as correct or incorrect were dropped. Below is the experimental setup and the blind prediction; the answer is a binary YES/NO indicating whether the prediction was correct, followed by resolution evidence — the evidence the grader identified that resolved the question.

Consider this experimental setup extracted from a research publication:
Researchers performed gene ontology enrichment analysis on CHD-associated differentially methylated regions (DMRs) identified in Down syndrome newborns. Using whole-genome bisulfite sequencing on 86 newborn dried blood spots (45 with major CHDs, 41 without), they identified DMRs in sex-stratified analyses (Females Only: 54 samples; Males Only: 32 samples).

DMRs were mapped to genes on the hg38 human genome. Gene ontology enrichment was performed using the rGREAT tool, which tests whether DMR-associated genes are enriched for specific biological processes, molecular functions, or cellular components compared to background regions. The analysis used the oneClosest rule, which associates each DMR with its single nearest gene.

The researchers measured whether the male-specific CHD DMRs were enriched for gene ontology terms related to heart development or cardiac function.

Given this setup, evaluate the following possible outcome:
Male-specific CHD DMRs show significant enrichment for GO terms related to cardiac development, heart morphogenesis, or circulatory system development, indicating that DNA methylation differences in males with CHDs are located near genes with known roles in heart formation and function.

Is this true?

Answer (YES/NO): YES